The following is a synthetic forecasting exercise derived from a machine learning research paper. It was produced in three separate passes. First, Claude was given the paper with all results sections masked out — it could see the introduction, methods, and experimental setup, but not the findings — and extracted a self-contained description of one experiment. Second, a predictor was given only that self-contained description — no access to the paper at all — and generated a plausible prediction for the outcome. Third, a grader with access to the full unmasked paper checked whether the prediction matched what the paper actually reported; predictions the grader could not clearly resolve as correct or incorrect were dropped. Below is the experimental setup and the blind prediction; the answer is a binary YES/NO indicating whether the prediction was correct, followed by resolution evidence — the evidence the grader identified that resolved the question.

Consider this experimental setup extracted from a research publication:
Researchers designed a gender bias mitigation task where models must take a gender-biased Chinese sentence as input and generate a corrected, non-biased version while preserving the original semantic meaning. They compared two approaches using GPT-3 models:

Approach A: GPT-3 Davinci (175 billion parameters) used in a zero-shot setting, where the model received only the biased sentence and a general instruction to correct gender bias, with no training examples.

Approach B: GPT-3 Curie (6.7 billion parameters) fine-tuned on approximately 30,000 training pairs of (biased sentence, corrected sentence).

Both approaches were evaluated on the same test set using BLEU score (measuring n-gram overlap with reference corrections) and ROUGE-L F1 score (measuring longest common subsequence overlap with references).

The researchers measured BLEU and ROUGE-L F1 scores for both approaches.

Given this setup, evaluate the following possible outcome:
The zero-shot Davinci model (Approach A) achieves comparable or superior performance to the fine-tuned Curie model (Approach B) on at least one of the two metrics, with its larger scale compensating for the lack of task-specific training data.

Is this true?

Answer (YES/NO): YES